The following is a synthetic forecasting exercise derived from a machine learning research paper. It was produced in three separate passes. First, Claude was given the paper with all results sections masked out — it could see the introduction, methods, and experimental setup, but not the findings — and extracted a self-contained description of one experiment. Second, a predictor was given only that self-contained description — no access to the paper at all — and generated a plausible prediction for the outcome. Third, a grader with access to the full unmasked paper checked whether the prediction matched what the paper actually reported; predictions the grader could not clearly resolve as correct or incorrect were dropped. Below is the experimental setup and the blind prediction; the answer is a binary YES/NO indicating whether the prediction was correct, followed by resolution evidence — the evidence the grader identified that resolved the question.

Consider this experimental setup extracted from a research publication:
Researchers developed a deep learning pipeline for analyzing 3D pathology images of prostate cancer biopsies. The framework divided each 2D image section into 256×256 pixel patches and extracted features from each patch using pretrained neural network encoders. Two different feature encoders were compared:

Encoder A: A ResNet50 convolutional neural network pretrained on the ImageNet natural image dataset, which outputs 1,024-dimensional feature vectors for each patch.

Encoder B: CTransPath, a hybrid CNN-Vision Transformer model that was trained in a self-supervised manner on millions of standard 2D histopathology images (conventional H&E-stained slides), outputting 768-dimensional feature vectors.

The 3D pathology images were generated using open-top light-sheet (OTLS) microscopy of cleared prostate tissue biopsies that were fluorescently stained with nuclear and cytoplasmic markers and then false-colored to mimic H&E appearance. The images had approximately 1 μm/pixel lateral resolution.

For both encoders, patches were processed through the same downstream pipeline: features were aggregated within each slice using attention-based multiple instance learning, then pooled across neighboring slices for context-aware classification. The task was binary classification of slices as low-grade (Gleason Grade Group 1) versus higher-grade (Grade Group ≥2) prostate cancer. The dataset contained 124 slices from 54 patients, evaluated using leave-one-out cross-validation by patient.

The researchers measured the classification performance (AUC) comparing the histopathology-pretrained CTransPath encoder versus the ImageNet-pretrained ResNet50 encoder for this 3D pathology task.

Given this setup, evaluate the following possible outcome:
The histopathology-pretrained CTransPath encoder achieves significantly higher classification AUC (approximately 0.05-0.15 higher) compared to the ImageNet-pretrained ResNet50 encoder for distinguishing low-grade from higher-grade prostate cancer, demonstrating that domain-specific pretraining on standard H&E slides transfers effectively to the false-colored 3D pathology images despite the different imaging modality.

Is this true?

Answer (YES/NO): NO